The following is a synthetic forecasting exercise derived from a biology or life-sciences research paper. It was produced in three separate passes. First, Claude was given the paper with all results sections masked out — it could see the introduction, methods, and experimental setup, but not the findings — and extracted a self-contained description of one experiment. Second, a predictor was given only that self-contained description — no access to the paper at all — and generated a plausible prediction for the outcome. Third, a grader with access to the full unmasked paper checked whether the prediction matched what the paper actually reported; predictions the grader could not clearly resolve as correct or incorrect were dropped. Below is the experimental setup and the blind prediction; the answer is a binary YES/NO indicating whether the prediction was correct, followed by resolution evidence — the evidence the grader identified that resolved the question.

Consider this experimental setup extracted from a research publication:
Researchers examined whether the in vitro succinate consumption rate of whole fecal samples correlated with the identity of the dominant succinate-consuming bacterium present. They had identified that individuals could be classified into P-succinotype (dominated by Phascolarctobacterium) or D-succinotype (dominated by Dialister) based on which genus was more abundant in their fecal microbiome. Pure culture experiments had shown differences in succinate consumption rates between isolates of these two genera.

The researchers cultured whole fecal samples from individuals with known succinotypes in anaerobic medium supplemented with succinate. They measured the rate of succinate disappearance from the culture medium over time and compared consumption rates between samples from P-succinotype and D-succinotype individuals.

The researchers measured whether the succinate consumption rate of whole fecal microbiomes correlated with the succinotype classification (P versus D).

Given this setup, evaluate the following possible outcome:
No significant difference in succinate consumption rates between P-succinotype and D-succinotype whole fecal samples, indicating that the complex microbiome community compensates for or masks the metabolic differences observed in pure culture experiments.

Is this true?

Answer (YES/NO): NO